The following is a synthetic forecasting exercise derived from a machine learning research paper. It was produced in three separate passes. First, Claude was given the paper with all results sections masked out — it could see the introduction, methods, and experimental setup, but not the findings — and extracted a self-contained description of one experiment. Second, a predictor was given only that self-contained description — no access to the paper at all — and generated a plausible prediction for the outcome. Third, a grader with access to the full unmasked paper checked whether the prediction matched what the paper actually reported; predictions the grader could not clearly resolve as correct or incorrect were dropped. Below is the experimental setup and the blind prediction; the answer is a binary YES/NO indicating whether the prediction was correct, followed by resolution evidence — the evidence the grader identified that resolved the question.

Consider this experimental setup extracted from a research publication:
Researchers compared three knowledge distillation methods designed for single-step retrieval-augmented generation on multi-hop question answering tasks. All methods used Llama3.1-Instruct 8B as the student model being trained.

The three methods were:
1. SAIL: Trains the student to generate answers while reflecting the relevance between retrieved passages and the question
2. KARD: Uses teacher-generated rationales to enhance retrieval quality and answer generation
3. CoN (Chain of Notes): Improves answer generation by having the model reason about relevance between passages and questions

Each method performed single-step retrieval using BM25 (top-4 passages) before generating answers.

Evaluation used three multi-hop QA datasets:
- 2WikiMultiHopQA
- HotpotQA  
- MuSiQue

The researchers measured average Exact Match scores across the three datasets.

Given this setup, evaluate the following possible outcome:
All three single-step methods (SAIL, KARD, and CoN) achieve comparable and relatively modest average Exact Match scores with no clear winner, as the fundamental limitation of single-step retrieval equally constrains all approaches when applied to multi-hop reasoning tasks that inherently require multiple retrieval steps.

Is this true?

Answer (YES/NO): NO